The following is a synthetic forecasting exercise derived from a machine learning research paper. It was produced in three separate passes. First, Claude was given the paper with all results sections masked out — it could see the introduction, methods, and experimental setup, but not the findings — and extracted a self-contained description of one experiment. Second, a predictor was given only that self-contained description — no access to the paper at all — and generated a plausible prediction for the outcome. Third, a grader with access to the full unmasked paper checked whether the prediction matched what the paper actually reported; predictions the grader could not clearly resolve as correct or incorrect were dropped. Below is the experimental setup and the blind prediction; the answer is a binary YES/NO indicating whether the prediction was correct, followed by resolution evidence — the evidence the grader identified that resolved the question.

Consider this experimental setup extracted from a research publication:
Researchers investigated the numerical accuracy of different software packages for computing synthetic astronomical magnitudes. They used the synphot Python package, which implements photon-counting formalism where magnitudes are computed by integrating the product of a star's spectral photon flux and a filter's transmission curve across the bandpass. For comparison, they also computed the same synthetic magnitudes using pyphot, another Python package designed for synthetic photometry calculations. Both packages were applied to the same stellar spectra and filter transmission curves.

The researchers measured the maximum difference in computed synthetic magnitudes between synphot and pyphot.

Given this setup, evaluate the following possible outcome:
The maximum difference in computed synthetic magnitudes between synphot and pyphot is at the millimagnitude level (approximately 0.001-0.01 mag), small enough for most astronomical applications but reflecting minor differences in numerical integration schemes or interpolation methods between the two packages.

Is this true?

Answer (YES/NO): NO